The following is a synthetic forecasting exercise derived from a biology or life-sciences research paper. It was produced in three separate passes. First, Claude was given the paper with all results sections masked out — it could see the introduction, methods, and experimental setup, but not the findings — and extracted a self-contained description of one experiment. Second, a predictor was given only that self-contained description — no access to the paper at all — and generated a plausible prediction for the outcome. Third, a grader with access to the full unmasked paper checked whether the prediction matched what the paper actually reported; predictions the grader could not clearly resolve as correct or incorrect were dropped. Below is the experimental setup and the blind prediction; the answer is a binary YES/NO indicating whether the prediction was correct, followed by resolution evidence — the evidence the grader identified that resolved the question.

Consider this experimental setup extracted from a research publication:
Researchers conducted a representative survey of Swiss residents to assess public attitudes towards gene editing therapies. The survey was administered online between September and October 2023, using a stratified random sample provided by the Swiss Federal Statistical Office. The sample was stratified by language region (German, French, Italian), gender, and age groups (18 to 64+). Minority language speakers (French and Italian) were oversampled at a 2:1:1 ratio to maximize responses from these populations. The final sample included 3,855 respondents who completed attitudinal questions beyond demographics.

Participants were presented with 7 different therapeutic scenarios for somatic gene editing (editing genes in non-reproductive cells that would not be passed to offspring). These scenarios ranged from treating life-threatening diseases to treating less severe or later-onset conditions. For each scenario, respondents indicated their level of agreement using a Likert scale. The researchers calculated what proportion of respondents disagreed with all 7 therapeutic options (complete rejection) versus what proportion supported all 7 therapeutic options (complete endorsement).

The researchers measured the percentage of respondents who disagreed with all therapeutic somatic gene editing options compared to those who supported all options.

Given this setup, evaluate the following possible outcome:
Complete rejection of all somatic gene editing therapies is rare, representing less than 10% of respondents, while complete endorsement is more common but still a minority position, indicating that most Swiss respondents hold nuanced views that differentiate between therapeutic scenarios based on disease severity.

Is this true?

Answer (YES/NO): YES